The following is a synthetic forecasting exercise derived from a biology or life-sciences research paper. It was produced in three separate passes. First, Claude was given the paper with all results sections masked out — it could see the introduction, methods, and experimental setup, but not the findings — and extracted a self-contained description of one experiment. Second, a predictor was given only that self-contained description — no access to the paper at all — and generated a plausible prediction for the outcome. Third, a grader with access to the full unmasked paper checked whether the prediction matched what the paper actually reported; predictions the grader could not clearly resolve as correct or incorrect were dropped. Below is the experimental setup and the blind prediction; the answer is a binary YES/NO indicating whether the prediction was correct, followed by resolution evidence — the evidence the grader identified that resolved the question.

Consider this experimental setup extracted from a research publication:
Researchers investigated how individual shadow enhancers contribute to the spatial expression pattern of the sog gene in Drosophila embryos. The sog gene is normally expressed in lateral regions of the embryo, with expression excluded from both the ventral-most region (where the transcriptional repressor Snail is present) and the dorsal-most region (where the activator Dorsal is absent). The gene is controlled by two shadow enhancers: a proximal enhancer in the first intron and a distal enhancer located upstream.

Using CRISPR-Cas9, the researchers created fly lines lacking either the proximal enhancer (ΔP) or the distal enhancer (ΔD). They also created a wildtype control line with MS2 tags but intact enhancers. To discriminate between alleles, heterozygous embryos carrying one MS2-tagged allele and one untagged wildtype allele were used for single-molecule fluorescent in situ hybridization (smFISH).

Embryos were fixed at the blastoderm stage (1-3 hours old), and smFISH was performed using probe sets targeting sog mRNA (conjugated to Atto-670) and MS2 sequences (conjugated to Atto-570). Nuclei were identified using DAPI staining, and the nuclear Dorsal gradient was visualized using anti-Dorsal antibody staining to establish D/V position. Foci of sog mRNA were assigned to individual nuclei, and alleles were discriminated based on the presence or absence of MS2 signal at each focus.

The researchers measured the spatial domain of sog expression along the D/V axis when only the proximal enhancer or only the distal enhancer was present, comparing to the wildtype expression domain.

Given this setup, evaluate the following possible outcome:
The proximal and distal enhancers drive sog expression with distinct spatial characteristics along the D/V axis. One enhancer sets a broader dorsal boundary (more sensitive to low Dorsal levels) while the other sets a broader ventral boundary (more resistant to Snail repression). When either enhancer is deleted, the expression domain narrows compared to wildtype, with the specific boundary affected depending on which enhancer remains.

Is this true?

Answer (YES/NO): YES